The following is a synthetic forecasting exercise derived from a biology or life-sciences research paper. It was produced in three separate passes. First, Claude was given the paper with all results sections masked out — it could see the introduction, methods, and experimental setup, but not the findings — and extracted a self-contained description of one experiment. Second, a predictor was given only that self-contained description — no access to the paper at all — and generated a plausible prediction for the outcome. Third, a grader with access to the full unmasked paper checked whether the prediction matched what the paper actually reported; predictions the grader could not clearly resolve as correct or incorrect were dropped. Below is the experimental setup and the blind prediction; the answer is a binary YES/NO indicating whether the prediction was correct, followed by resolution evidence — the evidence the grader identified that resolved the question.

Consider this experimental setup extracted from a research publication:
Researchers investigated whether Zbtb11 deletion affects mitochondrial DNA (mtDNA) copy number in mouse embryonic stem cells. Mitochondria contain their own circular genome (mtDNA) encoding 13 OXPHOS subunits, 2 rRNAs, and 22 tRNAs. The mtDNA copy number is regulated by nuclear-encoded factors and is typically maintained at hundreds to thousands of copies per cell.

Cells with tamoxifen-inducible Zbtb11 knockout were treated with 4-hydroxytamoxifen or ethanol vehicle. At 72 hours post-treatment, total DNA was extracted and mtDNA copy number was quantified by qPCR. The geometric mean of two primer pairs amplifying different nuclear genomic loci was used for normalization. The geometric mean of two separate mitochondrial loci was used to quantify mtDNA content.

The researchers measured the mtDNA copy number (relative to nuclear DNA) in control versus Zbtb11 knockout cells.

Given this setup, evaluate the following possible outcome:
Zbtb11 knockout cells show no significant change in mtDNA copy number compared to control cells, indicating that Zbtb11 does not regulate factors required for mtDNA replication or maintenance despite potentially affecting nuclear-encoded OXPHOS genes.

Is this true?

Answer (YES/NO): YES